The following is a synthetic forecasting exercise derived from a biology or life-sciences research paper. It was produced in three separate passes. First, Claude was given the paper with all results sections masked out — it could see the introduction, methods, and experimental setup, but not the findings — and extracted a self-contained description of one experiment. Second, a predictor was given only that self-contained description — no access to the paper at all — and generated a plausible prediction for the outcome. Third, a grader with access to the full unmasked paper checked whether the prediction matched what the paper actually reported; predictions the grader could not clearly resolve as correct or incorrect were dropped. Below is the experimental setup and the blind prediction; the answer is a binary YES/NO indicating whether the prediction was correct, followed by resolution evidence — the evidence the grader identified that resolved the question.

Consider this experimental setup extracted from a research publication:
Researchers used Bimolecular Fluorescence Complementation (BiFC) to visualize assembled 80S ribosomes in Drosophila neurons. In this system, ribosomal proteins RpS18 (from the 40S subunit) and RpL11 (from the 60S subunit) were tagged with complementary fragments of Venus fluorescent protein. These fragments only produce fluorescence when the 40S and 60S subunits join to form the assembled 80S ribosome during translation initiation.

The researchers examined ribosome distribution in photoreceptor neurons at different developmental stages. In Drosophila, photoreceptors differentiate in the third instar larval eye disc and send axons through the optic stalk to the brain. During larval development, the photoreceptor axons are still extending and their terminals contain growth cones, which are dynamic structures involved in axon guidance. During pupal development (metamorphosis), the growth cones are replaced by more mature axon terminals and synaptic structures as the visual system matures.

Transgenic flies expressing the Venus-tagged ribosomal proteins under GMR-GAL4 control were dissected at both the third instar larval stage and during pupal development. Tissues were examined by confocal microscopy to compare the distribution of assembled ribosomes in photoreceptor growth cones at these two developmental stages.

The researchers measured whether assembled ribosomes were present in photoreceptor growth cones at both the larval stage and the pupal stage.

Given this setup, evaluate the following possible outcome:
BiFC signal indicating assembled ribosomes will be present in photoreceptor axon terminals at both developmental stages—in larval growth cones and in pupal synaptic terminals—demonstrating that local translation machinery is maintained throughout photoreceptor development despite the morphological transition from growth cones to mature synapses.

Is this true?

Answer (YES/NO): NO